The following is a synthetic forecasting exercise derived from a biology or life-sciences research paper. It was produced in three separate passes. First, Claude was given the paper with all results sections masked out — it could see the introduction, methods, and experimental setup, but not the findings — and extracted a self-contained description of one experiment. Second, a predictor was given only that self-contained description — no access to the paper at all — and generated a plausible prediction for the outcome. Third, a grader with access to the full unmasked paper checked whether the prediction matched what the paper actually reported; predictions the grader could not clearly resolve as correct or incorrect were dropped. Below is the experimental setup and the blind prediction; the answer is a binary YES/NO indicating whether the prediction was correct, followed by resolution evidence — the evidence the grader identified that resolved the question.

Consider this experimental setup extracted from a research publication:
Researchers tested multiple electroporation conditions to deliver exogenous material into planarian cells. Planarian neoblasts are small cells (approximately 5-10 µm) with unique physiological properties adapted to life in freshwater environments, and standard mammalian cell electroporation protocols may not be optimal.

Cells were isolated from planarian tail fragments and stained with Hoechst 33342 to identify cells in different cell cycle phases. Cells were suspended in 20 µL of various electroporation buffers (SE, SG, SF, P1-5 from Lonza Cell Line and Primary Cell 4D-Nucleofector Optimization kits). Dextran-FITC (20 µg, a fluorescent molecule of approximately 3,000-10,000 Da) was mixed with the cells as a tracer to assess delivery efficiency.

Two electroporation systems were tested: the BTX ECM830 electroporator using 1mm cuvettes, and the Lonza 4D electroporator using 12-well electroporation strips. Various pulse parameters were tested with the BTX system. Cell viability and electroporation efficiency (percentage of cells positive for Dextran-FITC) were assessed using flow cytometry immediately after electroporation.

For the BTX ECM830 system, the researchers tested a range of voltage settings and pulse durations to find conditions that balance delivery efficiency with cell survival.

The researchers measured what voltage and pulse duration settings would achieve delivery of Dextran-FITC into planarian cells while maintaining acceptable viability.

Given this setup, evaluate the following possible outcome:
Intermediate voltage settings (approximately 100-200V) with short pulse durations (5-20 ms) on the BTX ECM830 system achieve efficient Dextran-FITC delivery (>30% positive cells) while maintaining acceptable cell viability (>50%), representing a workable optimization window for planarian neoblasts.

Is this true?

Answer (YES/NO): NO